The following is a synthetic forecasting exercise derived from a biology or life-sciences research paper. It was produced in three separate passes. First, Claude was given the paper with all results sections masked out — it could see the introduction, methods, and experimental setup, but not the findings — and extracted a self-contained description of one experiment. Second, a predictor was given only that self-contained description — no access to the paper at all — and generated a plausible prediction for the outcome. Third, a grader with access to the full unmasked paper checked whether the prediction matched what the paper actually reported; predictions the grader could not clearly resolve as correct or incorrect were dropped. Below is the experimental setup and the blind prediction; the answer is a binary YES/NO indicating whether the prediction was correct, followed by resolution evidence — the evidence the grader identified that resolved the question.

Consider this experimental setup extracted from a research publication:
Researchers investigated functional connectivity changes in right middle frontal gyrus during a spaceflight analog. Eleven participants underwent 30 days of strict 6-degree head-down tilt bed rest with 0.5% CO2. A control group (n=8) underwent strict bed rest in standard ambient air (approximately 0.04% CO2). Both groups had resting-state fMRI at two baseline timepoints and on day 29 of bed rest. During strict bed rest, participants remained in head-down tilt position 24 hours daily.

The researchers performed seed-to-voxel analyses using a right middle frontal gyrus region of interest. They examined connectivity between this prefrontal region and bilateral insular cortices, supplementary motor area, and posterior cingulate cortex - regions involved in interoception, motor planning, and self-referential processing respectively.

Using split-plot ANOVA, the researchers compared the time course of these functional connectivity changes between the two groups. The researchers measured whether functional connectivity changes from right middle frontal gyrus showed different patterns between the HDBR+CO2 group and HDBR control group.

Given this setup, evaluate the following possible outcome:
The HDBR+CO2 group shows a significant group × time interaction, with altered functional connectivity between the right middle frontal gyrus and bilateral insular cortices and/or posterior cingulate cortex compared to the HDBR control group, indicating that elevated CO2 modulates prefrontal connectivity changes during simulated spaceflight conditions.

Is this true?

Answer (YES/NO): YES